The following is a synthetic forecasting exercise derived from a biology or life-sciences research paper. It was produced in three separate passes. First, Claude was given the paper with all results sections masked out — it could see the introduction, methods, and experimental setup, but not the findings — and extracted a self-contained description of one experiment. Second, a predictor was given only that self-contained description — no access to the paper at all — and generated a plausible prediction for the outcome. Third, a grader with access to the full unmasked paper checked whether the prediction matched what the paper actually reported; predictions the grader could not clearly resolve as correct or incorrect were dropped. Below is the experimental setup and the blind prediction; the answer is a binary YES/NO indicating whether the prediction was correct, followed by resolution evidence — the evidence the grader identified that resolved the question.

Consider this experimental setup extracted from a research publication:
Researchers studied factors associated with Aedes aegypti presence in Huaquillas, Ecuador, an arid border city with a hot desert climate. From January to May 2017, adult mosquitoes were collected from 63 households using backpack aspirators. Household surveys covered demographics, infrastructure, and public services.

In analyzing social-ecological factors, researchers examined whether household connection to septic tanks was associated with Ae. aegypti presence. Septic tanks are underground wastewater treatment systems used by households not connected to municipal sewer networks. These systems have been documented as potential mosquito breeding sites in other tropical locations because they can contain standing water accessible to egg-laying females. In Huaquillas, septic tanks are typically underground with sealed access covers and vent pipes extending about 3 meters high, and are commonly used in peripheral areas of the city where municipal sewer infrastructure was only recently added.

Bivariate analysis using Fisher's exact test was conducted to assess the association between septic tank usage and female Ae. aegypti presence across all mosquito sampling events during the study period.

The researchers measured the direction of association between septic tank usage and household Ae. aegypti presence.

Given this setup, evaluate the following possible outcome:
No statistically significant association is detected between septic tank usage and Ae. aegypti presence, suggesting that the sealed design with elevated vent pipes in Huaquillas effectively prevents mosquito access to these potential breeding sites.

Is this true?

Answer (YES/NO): NO